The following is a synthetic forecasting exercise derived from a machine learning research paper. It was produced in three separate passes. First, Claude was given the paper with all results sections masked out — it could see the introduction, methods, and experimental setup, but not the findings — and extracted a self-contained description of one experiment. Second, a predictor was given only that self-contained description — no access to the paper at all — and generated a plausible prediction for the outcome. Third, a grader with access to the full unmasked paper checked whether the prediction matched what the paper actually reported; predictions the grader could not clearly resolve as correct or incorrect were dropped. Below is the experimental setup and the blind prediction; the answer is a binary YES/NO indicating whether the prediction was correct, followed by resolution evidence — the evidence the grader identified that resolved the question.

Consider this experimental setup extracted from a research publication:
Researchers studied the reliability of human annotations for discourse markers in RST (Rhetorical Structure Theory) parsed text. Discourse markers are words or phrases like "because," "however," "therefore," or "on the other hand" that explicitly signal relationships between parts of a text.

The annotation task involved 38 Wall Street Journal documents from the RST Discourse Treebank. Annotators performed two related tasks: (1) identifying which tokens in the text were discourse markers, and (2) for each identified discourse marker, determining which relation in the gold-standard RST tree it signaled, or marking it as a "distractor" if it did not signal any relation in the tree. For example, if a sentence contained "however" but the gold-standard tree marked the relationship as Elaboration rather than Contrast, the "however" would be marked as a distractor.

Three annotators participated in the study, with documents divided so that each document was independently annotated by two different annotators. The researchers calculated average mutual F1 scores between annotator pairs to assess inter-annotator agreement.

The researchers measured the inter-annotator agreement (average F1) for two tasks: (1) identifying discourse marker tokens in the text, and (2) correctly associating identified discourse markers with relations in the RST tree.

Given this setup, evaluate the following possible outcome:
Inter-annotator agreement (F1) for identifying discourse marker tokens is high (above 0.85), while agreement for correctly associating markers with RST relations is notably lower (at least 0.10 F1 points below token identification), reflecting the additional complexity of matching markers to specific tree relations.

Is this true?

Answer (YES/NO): NO